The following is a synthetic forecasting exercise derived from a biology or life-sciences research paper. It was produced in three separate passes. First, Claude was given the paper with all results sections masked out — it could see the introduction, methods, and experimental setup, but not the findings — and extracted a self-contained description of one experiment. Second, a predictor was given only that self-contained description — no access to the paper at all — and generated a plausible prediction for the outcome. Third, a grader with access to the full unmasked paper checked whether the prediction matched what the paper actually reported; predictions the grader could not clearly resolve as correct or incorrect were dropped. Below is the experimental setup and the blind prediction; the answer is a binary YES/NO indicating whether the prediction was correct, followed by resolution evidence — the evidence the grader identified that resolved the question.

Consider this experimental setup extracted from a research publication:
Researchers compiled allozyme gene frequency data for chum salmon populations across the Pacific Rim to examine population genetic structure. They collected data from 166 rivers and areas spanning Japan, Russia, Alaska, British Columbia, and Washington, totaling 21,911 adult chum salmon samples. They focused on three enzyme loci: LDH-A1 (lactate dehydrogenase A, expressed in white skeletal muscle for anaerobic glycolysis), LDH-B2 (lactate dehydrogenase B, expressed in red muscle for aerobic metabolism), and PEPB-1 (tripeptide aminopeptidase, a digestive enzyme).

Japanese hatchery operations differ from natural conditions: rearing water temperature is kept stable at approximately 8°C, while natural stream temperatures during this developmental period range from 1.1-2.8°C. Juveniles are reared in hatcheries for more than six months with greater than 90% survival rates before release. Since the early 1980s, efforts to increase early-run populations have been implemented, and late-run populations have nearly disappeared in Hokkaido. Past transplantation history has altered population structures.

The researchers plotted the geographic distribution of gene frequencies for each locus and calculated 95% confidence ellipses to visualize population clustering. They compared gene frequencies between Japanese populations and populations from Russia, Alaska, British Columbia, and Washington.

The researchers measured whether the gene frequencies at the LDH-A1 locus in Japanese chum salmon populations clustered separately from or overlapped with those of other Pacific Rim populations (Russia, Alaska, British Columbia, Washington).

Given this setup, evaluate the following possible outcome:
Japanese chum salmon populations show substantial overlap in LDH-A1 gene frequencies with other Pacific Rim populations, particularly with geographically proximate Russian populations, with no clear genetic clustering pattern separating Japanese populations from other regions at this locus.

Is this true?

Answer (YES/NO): NO